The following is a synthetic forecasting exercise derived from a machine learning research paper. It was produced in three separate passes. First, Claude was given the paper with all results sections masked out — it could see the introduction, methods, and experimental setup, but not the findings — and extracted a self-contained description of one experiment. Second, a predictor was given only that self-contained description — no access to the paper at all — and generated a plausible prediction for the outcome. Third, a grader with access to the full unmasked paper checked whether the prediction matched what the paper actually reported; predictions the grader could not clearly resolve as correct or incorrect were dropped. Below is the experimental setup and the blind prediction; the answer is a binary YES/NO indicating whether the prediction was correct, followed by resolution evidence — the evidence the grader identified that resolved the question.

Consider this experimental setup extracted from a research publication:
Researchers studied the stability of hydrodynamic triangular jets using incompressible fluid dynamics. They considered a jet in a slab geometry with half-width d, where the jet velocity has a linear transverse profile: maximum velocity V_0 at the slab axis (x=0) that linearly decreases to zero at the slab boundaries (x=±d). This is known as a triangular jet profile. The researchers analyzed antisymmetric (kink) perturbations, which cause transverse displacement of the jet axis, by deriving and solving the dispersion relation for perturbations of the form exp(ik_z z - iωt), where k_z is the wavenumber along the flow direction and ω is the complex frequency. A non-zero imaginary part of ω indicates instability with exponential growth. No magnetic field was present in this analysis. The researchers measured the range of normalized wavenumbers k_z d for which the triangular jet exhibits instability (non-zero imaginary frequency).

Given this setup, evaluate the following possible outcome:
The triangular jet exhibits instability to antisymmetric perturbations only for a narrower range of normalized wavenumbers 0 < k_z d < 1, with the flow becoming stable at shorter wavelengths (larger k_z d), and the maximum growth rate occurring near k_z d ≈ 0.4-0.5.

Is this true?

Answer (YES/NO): NO